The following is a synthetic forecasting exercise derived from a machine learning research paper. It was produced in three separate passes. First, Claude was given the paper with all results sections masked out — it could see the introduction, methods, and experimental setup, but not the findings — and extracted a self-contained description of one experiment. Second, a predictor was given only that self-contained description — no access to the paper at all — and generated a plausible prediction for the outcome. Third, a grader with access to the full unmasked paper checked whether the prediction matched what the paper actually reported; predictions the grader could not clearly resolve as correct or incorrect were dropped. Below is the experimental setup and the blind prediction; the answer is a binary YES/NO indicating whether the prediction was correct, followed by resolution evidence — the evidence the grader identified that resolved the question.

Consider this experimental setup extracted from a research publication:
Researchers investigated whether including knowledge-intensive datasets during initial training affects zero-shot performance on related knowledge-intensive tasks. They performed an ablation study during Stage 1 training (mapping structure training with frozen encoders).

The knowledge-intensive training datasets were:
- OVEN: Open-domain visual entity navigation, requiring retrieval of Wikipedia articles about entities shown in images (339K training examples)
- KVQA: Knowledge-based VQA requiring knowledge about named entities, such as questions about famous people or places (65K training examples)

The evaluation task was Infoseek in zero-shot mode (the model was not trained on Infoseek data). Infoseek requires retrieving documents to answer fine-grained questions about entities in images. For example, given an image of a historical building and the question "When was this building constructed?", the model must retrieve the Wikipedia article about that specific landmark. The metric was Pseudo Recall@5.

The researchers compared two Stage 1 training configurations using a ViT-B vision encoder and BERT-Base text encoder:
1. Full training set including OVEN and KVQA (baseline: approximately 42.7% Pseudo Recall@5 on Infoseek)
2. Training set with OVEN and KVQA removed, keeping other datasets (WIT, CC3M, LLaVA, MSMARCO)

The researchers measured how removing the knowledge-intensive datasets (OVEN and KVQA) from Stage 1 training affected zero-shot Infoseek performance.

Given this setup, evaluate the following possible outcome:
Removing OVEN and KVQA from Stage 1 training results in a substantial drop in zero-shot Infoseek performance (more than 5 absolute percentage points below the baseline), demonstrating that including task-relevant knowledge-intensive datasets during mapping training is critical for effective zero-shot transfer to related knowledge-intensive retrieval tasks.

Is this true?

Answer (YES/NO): YES